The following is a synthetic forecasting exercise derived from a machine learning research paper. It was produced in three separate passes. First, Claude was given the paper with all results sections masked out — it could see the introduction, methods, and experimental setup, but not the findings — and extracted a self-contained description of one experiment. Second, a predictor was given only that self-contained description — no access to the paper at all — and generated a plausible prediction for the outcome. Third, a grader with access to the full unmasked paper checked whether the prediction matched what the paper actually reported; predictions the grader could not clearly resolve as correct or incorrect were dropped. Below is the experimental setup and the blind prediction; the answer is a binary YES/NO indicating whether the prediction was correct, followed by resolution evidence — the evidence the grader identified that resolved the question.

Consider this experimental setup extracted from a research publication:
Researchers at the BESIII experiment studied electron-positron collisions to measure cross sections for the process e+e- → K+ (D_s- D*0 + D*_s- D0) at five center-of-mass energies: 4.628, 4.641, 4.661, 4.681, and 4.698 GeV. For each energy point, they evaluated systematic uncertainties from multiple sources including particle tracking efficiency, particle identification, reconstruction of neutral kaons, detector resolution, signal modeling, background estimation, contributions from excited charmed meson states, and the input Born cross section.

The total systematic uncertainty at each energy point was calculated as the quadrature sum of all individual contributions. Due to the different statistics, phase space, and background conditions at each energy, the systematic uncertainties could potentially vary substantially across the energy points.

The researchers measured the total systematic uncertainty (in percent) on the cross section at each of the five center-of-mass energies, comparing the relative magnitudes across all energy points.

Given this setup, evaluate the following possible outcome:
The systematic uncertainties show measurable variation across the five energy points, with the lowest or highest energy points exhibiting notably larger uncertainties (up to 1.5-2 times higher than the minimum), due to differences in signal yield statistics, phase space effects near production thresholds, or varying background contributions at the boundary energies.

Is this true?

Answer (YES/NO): NO